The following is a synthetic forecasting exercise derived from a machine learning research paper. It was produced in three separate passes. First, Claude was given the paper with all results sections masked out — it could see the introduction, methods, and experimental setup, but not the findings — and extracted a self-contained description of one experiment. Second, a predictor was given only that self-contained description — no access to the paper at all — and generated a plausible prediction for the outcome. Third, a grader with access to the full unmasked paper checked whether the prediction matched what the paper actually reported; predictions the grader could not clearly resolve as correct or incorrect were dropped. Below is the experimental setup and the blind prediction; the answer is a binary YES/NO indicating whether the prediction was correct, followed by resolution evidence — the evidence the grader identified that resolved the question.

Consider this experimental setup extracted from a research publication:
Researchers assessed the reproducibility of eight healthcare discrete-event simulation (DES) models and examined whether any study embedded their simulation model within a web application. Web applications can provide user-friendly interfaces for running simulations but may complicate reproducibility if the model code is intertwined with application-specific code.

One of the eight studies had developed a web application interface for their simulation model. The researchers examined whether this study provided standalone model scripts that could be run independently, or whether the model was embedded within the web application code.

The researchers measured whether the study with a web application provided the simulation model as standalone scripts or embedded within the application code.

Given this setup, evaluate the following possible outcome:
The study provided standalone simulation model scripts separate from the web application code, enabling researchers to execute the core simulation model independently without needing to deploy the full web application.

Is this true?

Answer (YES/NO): NO